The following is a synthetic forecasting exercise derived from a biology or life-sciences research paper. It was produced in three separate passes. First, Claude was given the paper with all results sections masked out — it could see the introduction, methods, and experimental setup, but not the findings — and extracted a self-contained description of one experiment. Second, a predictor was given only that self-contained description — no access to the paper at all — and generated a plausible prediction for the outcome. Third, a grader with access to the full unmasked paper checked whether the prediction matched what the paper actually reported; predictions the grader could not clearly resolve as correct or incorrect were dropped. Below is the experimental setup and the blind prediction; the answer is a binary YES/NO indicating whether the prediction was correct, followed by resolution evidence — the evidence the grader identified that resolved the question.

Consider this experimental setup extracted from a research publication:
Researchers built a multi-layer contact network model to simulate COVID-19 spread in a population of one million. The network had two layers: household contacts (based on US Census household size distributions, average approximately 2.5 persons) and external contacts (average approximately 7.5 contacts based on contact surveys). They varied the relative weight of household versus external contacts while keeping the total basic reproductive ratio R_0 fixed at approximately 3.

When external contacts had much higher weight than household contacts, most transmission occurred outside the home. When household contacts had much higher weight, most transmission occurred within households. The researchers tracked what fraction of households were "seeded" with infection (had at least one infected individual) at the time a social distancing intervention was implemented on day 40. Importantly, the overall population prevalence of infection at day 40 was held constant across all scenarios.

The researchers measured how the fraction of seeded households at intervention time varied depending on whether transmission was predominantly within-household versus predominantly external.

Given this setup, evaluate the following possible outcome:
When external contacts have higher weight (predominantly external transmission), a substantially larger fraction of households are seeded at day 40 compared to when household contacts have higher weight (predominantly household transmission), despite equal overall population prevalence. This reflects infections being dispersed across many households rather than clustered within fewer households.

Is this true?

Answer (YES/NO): YES